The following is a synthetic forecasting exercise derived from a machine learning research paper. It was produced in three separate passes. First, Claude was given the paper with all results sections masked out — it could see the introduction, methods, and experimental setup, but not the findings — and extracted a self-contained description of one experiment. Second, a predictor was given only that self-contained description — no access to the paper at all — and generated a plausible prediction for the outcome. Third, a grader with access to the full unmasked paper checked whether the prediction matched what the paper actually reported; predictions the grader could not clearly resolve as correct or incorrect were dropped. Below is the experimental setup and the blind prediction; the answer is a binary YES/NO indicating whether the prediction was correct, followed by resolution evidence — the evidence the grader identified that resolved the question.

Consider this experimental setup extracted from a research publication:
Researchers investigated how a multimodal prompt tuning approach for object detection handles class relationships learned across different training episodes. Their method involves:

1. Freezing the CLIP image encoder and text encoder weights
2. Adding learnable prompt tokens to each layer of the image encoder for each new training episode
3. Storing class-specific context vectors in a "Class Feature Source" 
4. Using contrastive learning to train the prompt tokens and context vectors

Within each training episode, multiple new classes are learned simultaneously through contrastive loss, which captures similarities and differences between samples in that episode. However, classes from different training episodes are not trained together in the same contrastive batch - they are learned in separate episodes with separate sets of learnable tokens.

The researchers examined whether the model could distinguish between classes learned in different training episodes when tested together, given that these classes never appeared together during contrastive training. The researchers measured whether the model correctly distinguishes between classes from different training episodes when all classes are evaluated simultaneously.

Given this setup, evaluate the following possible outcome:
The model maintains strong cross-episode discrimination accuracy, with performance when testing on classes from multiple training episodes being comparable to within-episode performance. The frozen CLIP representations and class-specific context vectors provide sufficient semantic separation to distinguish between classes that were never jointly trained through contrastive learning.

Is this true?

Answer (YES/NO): NO